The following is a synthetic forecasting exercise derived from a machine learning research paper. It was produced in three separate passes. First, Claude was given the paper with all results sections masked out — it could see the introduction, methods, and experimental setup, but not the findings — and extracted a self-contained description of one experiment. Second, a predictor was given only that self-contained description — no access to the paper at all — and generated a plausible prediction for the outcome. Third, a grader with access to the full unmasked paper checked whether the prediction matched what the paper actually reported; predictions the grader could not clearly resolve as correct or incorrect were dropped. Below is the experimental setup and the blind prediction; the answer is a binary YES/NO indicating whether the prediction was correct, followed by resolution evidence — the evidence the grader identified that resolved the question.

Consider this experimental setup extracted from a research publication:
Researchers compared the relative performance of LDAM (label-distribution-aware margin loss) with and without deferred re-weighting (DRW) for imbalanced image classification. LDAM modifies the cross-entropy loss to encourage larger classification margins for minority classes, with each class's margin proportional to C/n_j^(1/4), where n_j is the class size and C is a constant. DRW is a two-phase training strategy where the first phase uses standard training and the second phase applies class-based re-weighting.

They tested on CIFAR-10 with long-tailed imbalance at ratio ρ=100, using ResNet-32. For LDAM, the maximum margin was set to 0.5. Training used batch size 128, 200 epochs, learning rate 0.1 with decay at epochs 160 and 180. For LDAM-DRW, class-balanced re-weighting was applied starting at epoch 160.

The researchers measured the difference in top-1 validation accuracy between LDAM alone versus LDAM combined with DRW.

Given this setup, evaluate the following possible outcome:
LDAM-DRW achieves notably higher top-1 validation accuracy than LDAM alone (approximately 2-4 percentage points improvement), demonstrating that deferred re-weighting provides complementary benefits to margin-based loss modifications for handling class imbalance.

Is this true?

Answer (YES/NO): YES